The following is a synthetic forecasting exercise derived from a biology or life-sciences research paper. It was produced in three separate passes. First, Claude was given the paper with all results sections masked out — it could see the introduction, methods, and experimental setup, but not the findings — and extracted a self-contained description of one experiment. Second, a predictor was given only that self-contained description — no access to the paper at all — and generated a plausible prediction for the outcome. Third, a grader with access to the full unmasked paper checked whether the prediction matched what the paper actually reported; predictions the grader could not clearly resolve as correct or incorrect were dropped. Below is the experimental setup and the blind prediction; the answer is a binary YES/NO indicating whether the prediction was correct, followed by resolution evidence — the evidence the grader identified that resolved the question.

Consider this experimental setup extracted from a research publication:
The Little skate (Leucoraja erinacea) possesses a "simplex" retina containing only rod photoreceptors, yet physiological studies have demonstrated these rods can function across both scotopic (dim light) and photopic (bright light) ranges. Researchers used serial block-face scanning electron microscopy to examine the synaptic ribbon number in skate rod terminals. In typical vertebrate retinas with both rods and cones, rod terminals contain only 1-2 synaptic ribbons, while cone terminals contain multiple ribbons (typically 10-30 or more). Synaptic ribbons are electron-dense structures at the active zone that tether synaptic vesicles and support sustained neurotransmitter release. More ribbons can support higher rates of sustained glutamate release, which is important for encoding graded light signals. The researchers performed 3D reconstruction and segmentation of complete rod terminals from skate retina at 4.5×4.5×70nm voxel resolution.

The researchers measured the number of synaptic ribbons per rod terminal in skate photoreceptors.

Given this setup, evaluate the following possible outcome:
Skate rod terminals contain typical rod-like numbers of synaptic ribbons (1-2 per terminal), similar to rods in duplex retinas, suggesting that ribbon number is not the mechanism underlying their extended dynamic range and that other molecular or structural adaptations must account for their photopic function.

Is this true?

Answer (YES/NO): NO